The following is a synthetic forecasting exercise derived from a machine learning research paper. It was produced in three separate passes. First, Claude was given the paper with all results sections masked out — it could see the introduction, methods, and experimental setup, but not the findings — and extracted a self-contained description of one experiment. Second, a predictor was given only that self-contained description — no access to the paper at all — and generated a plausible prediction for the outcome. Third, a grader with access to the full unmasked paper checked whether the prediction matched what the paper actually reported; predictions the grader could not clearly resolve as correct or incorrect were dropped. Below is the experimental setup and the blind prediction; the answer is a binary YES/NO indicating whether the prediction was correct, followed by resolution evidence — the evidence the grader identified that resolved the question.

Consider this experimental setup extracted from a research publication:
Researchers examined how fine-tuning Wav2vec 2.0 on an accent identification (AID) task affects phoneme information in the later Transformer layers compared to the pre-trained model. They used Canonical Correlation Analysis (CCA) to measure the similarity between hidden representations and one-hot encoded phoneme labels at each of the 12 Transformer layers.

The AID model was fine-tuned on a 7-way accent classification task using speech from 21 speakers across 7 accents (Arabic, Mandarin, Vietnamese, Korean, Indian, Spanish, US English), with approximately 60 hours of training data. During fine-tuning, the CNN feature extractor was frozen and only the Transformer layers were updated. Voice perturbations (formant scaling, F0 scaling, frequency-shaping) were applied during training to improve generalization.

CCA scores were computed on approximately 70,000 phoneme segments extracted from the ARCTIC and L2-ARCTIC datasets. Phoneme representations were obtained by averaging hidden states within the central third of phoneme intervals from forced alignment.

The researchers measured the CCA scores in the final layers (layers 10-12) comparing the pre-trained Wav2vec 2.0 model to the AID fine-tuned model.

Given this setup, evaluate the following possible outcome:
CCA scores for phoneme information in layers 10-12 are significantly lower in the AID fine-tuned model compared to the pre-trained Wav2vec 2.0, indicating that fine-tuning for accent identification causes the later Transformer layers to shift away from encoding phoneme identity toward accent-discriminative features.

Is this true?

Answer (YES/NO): NO